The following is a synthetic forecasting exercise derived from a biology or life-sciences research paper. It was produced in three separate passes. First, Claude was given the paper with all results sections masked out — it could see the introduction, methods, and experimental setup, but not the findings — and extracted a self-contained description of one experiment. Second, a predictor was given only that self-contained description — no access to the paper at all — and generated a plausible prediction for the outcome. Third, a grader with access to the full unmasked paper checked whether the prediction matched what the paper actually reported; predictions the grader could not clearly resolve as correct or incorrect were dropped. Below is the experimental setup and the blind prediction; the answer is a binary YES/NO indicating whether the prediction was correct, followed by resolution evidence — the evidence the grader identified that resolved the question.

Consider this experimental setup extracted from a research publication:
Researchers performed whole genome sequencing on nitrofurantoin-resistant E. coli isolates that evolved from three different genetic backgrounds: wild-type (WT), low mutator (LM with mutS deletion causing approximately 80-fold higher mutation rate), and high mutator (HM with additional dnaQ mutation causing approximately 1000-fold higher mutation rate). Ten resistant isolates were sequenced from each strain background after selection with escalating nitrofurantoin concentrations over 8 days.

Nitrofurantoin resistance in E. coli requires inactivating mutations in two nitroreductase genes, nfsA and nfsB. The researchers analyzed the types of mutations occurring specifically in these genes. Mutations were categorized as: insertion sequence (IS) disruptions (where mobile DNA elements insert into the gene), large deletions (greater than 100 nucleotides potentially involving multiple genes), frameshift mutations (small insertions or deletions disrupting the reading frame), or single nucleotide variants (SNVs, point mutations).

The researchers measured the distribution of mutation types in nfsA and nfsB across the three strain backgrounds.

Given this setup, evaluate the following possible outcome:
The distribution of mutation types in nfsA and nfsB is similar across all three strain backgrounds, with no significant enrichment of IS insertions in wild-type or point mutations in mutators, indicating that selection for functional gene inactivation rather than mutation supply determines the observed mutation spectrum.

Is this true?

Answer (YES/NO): NO